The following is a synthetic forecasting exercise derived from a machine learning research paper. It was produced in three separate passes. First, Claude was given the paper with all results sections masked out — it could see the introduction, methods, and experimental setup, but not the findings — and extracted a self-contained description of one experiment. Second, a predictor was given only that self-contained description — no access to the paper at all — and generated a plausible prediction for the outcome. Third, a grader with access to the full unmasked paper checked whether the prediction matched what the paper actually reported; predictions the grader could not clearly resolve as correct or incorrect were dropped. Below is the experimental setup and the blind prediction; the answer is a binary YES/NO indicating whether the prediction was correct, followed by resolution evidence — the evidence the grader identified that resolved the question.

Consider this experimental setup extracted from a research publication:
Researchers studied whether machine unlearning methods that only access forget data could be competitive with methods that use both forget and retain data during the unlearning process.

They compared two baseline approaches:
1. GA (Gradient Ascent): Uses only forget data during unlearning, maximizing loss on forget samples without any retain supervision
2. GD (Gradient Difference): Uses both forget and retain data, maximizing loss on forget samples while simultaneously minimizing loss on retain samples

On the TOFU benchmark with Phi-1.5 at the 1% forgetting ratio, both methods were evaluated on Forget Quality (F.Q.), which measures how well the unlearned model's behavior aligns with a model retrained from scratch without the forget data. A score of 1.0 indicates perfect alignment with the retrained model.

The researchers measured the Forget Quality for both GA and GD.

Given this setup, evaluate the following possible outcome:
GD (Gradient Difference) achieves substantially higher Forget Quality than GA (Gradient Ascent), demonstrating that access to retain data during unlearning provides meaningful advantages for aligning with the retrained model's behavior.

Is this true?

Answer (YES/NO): NO